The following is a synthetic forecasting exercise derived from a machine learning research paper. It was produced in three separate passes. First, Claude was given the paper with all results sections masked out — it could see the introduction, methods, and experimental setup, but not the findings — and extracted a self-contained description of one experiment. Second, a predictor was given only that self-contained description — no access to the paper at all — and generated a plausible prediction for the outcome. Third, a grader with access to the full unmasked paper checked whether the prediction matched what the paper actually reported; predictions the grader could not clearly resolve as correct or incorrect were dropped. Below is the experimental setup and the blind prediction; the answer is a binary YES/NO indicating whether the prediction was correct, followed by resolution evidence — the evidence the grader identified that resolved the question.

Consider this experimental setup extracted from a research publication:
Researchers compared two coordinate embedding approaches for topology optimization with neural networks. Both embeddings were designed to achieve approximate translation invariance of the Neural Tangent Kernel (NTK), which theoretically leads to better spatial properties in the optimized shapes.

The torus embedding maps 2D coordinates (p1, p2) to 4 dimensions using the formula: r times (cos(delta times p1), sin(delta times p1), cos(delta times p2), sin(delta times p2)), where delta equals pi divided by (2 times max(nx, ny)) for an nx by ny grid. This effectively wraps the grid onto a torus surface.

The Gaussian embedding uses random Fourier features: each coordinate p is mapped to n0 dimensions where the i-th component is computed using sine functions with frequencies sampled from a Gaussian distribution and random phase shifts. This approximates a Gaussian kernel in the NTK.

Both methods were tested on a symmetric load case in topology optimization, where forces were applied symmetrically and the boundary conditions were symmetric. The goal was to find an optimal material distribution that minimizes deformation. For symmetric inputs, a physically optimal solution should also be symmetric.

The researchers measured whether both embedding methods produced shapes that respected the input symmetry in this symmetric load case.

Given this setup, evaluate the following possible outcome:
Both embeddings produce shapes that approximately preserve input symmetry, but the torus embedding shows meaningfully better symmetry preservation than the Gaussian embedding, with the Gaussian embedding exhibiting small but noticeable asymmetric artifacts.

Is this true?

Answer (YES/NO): NO